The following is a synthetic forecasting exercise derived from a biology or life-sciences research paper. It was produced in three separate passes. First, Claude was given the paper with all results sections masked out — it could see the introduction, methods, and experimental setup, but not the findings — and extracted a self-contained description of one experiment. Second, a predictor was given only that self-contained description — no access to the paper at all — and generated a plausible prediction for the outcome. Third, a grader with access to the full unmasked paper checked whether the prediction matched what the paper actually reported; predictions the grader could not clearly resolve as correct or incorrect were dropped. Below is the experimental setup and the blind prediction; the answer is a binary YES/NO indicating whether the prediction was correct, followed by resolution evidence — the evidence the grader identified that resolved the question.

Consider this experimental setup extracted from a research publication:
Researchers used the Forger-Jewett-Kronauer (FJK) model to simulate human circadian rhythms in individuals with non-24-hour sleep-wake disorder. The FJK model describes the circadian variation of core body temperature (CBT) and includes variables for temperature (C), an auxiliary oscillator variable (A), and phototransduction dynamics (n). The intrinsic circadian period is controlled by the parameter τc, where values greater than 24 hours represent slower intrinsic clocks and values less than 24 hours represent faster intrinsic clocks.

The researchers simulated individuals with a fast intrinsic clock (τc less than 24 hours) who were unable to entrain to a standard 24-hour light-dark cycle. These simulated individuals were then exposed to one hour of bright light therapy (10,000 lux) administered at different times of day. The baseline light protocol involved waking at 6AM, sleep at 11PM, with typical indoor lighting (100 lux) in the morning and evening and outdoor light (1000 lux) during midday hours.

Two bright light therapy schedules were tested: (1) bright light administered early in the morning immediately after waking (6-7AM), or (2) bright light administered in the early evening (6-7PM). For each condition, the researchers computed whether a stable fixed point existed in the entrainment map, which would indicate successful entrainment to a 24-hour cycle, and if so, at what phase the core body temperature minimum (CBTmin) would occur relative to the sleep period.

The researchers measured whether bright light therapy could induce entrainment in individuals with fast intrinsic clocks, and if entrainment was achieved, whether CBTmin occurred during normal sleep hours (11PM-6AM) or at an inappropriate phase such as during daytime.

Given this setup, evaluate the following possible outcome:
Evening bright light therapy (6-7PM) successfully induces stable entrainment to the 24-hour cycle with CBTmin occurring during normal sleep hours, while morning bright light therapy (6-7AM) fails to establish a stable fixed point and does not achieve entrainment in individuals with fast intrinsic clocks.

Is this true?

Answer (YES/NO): NO